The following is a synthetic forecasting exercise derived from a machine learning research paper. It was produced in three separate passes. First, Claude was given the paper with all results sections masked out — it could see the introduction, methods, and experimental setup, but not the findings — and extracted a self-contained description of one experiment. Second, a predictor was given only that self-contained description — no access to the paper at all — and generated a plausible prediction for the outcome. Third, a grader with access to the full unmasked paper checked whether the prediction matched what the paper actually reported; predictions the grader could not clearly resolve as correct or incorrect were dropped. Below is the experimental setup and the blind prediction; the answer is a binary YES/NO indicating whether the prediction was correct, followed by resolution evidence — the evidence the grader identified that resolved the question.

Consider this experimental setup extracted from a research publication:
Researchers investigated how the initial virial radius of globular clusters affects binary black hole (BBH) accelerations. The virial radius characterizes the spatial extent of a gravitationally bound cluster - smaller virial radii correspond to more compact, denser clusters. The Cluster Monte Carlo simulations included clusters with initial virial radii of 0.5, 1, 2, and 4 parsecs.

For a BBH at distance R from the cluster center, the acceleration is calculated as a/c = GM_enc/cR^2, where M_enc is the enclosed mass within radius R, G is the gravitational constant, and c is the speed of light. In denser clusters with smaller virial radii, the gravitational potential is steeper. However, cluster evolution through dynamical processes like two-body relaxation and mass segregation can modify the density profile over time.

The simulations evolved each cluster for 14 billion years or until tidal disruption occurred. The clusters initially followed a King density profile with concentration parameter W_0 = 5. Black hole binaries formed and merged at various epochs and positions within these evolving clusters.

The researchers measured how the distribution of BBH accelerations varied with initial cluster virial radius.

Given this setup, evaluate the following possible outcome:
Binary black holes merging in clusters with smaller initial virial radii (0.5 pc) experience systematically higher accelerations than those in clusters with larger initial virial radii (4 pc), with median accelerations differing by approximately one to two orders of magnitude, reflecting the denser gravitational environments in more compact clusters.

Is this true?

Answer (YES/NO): NO